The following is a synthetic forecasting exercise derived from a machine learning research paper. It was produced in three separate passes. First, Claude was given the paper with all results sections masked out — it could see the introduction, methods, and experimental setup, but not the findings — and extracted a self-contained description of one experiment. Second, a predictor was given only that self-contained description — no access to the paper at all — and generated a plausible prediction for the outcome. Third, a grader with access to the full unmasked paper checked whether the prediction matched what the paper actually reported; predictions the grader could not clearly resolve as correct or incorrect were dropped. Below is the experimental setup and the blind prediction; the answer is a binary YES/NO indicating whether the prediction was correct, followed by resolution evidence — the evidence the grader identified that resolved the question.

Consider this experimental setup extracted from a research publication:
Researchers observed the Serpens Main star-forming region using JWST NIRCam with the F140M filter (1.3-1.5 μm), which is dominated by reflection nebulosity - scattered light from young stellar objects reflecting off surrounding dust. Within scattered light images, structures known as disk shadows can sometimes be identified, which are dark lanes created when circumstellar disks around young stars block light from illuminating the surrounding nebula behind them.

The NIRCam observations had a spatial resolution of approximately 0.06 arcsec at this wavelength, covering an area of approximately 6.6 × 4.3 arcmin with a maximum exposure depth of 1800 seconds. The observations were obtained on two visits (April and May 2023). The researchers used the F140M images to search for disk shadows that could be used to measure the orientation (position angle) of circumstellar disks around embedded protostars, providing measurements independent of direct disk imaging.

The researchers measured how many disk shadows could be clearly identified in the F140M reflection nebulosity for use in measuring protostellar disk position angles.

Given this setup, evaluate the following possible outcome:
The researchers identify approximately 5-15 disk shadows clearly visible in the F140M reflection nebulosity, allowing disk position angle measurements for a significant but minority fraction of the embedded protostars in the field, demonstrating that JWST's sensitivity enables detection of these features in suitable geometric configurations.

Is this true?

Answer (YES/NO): NO